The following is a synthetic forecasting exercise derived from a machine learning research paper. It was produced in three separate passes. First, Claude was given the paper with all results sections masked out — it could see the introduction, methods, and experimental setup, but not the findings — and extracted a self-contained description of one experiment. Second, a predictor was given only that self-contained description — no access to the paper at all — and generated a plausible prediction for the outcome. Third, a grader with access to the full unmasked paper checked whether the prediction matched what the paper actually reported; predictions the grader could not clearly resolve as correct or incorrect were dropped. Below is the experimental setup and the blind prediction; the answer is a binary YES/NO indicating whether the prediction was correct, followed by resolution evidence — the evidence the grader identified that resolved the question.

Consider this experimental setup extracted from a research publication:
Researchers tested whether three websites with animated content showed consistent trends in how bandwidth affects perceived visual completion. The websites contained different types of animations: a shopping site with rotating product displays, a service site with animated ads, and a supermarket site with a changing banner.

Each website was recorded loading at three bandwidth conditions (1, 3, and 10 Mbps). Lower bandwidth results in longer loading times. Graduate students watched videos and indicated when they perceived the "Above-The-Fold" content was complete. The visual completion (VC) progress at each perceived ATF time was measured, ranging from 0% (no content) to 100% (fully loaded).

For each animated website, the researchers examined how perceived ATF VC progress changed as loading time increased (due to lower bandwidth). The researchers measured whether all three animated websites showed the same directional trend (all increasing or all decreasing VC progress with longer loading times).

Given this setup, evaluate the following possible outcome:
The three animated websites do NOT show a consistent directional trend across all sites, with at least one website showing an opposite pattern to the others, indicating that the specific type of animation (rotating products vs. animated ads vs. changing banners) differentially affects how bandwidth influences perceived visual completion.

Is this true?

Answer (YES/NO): YES